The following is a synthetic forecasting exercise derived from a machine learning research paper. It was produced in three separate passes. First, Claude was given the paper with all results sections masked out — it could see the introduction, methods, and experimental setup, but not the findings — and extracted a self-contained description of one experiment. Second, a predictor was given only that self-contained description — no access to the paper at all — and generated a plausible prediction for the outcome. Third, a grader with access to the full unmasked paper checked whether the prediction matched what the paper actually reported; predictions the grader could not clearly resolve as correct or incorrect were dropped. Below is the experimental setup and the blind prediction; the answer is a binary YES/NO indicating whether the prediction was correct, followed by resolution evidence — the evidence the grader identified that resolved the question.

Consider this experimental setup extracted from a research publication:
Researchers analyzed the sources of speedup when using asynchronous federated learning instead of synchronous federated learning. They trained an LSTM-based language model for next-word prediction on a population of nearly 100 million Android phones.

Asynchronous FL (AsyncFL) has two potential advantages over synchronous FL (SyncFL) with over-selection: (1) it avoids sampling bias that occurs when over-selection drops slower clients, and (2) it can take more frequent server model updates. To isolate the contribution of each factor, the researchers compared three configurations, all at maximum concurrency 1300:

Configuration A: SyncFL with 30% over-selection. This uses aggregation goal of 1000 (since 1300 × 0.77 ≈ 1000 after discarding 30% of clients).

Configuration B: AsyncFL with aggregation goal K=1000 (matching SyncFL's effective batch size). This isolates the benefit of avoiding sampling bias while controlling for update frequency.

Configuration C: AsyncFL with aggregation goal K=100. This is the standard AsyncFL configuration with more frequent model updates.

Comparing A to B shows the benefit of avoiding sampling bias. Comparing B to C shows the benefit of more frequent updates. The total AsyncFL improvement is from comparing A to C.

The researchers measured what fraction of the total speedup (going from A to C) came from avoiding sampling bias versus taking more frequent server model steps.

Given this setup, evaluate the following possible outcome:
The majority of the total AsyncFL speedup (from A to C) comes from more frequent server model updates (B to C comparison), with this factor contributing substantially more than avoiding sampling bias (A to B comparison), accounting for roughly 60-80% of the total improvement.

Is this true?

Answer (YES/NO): NO